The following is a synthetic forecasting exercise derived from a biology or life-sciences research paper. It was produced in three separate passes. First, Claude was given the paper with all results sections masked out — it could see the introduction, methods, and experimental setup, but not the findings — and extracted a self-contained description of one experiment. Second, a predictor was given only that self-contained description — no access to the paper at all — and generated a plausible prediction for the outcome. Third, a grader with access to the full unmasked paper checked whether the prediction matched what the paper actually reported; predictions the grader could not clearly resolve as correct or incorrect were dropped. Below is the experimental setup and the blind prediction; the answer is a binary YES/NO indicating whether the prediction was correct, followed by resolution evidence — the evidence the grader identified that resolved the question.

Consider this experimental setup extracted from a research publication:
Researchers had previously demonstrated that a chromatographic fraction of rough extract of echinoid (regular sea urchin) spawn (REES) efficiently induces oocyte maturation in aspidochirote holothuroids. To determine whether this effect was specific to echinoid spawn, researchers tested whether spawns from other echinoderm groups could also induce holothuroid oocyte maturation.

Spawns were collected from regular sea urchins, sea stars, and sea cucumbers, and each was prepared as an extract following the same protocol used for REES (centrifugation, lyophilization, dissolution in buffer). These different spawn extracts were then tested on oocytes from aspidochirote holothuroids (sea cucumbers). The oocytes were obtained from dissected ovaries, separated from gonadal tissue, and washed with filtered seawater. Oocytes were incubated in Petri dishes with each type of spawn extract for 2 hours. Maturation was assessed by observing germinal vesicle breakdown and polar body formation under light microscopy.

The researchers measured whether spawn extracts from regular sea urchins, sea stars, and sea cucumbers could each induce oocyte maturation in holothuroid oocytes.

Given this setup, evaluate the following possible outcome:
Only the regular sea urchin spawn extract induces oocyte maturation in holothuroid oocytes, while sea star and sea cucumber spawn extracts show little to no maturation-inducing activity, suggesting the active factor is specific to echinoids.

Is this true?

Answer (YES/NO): YES